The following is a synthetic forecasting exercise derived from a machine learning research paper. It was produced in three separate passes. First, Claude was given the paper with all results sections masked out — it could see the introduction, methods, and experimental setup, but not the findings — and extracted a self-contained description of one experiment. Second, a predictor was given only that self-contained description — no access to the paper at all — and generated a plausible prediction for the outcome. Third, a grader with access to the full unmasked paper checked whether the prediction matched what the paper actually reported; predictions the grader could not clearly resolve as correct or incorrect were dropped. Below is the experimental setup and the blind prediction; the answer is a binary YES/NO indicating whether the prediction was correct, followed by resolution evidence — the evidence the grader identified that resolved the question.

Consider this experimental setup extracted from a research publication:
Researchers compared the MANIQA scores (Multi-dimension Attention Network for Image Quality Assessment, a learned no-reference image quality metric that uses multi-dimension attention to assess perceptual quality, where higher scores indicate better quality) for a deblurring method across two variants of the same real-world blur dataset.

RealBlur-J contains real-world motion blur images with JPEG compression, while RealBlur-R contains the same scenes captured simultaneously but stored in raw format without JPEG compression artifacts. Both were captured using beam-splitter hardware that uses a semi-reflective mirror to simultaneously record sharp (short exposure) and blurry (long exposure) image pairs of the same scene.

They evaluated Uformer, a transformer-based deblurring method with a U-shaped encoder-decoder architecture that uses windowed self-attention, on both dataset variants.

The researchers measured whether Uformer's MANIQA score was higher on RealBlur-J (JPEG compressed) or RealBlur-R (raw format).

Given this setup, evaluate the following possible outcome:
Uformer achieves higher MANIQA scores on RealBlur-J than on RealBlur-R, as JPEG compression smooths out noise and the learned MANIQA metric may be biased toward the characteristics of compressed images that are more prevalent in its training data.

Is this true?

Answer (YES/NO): YES